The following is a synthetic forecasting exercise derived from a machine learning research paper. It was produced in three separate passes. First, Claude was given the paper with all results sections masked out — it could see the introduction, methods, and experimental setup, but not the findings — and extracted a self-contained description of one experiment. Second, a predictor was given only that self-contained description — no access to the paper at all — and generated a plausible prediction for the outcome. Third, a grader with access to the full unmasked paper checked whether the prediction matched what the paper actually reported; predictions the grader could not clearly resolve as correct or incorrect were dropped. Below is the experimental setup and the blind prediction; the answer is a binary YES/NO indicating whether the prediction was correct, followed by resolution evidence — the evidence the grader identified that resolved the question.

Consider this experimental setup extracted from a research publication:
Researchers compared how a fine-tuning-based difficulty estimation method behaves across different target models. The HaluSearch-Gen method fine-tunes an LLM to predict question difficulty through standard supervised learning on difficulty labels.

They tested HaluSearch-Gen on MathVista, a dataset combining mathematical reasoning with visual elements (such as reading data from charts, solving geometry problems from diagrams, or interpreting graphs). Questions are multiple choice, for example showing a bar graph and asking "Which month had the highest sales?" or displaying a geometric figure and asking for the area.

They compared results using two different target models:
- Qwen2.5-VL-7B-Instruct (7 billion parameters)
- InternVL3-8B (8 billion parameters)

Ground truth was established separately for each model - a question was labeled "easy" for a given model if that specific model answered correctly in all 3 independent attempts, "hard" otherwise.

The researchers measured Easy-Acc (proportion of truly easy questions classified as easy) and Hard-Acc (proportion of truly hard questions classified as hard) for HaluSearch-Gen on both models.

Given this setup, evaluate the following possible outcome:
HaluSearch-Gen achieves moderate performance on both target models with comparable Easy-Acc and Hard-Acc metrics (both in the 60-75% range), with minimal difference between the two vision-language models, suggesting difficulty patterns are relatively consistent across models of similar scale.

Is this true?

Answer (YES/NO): NO